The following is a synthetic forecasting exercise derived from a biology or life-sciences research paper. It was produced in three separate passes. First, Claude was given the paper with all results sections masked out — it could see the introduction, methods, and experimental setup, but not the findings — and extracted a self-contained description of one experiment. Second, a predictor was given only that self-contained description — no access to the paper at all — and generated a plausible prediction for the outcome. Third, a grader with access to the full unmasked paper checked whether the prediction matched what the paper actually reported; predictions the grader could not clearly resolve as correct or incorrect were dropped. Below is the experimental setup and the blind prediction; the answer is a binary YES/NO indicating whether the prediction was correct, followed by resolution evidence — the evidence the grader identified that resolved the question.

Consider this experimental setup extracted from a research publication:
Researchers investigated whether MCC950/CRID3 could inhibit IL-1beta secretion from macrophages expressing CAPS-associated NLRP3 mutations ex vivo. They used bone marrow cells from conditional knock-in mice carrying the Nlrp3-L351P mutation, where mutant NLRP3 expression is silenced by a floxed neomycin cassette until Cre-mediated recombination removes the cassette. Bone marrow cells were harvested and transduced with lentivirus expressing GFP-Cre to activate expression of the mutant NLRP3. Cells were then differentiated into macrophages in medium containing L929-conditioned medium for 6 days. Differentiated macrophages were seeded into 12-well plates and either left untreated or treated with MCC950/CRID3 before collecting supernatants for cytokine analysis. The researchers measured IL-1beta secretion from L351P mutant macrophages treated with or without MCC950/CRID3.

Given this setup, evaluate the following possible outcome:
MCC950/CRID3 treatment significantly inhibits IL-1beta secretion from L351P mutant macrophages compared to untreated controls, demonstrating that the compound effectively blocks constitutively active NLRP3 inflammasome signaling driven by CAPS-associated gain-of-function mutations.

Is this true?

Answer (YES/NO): NO